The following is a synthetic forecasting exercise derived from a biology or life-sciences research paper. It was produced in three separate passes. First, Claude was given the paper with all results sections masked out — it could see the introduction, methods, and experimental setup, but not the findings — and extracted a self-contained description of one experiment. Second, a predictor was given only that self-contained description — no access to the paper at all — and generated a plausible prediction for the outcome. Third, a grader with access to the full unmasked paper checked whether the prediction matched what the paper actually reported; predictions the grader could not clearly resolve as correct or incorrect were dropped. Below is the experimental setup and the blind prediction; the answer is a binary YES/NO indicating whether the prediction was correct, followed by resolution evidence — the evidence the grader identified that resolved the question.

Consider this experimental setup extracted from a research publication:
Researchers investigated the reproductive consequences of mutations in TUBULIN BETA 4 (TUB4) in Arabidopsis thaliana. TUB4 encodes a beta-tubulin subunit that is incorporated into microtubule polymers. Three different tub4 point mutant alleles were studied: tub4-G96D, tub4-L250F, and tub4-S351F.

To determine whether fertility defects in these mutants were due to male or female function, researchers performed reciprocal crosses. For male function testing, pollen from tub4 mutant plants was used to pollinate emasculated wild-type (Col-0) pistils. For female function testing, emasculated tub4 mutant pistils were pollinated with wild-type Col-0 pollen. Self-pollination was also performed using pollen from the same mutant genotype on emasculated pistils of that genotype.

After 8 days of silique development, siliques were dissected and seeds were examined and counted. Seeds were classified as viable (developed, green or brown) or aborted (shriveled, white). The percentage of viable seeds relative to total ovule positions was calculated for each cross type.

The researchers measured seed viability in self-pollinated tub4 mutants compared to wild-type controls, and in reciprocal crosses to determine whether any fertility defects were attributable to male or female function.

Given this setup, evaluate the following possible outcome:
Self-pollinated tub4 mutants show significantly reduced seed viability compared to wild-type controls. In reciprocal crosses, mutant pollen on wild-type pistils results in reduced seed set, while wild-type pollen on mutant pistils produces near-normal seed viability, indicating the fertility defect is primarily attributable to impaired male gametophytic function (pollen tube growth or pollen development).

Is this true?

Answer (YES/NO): YES